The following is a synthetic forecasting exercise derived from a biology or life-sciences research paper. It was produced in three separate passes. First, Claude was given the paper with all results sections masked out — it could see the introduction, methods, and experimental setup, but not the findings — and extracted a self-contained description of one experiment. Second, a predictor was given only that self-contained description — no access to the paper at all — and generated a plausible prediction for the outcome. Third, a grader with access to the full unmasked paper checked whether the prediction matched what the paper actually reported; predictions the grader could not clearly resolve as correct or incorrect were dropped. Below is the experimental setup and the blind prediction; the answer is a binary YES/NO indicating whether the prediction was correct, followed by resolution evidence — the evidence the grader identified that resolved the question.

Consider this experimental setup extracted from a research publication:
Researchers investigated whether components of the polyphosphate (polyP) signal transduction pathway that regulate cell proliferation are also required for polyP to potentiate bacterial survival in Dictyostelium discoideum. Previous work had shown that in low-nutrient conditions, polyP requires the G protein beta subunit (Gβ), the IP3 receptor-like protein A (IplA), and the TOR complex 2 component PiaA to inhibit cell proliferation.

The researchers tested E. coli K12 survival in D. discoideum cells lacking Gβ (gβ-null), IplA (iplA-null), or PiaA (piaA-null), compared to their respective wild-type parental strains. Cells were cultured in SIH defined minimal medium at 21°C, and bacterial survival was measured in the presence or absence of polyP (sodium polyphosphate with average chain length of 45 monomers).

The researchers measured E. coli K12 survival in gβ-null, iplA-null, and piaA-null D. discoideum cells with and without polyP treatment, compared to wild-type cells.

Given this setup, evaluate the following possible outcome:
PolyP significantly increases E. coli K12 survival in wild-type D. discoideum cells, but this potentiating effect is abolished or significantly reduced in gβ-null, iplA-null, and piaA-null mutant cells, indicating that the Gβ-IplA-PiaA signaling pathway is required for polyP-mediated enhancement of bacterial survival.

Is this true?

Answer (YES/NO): NO